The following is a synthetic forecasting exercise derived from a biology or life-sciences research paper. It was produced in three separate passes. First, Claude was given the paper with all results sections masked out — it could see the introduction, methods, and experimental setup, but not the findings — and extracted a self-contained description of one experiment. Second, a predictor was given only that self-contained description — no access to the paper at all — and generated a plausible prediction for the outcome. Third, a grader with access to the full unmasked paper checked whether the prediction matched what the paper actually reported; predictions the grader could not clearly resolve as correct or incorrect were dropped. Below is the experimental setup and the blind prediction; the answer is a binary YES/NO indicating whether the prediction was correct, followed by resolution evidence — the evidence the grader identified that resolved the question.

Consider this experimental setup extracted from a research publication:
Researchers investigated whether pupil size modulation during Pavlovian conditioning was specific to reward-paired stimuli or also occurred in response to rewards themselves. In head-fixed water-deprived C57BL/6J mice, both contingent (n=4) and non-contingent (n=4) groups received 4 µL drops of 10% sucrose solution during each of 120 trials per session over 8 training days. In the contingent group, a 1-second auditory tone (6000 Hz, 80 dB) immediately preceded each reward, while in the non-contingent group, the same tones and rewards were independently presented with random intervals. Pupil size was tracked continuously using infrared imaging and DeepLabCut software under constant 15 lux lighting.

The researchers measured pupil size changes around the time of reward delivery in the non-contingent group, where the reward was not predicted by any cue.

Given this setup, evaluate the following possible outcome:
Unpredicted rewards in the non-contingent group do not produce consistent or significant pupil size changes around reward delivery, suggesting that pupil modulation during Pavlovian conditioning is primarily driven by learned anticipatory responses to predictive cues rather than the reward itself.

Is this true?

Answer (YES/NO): YES